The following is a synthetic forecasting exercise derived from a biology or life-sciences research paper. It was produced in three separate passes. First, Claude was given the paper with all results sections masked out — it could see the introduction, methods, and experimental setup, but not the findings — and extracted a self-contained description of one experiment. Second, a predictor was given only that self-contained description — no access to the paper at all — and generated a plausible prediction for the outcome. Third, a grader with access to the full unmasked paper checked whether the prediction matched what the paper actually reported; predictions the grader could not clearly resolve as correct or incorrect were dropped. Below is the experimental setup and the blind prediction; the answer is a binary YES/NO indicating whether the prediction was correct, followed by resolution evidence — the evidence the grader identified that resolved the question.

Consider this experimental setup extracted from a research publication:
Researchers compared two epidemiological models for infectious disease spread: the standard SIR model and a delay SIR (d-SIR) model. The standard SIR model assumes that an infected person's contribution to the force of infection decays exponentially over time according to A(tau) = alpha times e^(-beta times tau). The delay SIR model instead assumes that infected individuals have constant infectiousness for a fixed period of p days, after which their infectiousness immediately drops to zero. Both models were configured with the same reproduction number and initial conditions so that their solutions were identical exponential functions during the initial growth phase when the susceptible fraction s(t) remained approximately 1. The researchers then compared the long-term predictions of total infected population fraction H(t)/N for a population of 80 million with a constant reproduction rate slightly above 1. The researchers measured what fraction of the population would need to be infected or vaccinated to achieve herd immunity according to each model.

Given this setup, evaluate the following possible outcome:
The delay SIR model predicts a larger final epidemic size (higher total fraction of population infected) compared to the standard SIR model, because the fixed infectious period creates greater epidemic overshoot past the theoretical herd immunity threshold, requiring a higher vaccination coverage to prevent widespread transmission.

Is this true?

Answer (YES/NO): NO